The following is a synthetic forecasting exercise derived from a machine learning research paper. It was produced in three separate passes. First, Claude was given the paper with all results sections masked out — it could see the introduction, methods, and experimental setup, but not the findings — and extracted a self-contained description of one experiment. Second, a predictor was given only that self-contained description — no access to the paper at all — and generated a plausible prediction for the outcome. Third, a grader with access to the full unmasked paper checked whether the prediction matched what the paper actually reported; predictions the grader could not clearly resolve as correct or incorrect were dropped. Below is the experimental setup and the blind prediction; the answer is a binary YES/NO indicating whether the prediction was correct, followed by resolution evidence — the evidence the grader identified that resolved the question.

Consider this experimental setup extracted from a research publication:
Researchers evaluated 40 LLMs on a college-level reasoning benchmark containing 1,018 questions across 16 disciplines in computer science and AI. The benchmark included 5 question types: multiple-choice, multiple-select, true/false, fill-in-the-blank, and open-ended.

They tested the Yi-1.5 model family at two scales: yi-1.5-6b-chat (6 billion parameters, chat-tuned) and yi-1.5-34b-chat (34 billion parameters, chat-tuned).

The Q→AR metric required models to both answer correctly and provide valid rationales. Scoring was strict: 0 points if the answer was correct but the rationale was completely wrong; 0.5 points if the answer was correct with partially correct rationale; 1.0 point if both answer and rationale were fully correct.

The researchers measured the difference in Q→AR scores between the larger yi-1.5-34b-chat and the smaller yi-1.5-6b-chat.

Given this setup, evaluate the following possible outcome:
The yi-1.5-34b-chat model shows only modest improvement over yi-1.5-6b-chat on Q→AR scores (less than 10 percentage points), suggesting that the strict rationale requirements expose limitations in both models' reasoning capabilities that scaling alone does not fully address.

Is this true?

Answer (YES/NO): YES